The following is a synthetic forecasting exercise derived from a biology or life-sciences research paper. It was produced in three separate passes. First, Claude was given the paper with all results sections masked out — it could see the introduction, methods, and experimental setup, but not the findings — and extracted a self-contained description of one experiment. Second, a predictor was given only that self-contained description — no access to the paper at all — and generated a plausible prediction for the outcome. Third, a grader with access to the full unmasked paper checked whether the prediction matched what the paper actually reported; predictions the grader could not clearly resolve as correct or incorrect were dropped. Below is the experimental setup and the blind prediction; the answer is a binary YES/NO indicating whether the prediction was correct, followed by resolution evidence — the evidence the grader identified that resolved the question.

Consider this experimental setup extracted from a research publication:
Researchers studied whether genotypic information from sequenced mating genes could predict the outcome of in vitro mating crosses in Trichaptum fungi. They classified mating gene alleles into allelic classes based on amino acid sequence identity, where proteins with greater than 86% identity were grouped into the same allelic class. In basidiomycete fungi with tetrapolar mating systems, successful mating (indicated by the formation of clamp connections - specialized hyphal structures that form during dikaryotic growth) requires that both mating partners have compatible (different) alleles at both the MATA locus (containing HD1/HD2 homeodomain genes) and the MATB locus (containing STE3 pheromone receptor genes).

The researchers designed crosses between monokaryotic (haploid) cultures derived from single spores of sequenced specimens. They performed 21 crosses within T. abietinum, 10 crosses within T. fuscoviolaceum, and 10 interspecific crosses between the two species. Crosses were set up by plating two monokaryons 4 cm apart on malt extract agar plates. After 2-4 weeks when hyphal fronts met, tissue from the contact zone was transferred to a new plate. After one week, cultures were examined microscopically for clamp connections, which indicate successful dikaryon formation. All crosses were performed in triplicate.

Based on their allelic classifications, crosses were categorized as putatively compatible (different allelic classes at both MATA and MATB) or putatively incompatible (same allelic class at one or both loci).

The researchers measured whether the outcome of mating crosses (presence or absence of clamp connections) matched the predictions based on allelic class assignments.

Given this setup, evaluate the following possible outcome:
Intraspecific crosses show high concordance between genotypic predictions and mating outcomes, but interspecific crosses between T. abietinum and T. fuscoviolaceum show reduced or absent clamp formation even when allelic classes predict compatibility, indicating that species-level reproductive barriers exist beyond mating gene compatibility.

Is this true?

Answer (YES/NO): YES